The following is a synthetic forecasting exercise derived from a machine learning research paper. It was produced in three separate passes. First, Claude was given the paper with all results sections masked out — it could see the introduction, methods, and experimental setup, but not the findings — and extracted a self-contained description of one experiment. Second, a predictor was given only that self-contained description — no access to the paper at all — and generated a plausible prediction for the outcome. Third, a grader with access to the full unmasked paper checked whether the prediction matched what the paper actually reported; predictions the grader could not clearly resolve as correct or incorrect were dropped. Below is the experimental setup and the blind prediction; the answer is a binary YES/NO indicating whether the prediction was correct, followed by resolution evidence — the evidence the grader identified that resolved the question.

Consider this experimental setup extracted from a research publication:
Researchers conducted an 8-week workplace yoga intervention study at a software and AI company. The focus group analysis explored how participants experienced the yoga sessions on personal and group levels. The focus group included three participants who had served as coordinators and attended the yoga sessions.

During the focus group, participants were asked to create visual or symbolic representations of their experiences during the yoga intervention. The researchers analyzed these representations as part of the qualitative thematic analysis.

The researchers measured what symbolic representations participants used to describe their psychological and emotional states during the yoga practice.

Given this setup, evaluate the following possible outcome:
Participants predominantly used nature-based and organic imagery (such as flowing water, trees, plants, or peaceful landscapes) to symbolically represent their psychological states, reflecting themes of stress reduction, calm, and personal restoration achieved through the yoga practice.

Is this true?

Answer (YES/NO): NO